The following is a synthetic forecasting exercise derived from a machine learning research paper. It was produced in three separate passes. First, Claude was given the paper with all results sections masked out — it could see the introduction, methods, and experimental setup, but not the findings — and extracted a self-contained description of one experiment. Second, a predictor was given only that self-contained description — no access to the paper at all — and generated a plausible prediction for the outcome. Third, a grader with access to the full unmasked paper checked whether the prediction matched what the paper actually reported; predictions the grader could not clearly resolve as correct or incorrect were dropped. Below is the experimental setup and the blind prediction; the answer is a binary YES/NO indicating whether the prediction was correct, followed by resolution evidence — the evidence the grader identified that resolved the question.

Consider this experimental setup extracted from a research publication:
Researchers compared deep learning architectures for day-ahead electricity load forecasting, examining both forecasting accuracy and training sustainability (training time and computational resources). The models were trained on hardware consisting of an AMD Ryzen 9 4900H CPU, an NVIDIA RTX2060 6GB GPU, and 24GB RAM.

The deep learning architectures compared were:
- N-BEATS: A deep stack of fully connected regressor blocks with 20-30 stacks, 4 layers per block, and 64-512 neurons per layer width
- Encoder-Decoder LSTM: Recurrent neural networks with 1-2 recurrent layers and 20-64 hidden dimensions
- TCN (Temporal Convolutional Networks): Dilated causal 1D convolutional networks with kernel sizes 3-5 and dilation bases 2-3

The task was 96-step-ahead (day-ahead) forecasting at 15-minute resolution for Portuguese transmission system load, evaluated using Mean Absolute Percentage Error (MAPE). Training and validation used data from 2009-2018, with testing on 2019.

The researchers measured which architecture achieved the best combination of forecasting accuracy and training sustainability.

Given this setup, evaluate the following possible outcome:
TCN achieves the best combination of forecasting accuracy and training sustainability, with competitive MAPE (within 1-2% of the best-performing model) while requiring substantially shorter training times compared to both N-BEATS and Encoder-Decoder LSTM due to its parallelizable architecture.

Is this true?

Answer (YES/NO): NO